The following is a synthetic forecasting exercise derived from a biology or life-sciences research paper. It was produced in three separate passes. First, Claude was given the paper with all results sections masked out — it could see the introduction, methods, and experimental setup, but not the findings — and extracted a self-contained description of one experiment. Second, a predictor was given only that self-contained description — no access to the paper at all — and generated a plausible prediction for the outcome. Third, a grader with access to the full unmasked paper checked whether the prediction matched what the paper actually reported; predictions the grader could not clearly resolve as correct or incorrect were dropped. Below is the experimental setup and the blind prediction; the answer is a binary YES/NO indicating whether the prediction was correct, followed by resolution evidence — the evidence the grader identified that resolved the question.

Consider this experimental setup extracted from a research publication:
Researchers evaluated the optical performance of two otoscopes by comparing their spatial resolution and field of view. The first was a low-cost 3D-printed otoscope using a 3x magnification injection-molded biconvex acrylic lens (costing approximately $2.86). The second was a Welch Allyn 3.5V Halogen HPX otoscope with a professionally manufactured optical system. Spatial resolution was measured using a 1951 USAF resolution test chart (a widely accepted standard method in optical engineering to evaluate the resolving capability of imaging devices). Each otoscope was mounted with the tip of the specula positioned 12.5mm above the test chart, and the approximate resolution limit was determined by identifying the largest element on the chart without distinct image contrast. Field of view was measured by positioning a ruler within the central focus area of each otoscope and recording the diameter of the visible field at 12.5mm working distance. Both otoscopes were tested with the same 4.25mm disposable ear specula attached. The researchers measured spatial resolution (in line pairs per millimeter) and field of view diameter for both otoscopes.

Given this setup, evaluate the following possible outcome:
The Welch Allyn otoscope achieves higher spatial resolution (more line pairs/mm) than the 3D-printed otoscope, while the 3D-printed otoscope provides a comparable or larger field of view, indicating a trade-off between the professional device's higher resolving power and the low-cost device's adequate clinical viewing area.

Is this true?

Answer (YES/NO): NO